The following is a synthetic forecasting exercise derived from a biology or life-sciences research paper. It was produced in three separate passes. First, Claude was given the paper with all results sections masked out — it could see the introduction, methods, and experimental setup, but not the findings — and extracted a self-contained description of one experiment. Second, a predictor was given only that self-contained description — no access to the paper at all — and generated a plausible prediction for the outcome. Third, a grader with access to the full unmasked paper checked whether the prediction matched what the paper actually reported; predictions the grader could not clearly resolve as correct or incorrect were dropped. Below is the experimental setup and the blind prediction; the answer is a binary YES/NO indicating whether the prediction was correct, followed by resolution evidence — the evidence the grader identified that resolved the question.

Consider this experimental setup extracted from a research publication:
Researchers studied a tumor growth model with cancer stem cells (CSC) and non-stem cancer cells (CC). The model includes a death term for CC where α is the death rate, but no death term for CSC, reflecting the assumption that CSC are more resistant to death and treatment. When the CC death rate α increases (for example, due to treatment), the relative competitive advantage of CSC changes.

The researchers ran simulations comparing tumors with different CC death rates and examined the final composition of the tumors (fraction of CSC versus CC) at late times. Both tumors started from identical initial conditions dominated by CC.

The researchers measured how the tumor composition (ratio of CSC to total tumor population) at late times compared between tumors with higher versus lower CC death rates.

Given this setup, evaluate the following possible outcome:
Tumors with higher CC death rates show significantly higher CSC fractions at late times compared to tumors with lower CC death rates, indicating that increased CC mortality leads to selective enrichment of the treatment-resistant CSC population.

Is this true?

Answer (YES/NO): YES